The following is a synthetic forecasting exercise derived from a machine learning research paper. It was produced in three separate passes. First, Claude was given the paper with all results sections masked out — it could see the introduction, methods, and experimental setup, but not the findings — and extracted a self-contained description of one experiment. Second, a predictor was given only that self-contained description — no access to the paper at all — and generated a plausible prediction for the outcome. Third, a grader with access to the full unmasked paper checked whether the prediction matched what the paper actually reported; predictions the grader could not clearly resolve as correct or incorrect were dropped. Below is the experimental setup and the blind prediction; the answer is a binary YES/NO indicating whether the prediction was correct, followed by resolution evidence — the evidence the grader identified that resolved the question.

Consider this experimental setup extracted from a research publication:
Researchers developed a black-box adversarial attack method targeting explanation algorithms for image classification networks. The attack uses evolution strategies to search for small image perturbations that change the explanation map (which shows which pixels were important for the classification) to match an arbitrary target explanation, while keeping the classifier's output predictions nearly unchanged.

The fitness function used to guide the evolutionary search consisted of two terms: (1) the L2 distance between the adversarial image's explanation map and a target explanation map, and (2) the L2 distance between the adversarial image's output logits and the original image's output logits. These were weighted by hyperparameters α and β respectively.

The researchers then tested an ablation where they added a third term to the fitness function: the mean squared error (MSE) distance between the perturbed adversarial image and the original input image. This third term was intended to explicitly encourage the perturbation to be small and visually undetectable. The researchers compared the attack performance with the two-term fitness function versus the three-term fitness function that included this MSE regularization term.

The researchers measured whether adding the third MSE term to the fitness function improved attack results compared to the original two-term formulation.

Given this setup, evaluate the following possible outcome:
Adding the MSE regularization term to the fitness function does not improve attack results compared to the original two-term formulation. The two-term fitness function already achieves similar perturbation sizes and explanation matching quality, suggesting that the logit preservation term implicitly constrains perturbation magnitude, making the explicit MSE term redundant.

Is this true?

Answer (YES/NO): NO